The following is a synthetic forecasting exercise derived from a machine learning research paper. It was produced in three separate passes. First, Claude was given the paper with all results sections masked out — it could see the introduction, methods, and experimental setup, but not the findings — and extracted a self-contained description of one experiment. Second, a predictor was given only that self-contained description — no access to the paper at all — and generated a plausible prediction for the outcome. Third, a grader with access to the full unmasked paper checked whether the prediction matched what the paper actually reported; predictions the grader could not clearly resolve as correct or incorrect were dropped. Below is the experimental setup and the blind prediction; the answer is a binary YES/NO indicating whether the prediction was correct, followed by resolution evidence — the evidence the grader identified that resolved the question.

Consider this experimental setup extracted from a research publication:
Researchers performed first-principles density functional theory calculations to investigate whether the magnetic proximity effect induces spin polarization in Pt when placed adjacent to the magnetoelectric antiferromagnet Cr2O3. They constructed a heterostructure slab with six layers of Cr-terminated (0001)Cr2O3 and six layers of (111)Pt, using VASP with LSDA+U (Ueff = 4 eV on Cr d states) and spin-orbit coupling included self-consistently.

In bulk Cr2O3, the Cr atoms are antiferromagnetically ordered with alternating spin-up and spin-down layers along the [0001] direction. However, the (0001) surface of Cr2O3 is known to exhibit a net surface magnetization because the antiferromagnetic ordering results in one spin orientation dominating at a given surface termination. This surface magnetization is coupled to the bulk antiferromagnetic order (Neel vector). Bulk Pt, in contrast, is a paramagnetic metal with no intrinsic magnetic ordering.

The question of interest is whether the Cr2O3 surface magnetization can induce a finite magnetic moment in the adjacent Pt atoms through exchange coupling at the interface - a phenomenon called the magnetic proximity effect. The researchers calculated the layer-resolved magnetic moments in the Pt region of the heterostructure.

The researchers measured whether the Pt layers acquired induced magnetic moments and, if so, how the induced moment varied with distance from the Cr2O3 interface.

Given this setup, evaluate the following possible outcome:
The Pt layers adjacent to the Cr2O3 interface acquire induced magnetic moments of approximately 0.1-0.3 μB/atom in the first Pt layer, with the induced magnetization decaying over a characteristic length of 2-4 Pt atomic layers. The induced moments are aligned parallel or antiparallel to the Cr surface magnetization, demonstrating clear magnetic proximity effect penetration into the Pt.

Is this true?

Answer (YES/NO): NO